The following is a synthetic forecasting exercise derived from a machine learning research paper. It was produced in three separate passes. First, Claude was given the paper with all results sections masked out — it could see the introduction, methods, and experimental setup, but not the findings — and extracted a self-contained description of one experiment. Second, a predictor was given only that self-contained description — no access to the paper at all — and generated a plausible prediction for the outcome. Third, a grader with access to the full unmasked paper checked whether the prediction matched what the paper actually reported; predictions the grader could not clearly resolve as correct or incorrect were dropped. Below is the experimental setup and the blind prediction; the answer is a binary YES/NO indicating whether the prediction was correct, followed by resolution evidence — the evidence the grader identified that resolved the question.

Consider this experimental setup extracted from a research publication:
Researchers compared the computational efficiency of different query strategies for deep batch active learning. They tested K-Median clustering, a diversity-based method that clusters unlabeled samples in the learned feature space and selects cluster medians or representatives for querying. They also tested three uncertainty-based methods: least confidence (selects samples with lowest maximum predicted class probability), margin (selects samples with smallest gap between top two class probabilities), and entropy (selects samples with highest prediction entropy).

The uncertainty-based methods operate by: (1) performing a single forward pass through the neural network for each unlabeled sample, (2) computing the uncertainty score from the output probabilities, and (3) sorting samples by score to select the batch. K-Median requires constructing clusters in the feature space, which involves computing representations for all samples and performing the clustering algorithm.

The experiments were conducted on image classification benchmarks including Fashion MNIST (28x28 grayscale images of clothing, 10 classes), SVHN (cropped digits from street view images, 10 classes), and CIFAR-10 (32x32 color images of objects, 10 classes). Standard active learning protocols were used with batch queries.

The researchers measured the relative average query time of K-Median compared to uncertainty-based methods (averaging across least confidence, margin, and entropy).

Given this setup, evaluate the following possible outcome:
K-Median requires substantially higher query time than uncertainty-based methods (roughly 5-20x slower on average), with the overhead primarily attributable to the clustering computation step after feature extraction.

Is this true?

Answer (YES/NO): NO